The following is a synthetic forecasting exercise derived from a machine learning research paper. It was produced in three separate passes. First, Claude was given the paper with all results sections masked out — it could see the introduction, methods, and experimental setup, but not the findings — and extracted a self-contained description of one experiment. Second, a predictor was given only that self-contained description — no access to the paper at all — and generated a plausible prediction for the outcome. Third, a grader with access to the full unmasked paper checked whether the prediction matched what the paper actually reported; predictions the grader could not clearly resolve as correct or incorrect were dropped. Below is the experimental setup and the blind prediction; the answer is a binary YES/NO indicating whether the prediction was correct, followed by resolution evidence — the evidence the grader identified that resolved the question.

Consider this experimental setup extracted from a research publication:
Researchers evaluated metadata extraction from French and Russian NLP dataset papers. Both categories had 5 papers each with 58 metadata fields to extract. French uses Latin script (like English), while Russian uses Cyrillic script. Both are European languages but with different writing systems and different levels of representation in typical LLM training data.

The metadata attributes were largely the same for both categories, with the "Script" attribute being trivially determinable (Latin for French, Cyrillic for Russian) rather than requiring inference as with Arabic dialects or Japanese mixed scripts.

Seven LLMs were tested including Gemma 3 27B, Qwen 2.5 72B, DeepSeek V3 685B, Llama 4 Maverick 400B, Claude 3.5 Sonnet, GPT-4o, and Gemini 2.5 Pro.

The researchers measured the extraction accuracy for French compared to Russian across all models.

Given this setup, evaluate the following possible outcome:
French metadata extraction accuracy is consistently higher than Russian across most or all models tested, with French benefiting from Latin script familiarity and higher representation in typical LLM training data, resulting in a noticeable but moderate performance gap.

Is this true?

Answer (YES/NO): NO